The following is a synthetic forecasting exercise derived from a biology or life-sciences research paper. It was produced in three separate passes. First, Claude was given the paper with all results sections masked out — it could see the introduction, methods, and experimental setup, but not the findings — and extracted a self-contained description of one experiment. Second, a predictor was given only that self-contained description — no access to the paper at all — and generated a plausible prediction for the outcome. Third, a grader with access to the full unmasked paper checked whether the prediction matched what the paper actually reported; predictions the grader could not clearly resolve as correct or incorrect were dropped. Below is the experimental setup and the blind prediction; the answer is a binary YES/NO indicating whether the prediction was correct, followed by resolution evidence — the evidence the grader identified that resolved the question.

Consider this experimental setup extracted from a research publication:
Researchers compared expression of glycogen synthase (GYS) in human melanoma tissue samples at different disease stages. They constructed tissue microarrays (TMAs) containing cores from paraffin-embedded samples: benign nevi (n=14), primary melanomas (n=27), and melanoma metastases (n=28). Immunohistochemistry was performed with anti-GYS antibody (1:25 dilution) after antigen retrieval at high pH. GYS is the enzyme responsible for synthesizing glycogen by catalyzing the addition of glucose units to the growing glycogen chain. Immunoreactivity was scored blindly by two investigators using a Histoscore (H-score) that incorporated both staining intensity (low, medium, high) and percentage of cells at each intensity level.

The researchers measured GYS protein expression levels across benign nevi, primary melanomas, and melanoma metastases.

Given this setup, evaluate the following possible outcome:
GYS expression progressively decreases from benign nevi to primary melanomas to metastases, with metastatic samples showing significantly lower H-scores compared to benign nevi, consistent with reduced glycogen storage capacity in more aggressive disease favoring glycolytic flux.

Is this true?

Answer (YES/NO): NO